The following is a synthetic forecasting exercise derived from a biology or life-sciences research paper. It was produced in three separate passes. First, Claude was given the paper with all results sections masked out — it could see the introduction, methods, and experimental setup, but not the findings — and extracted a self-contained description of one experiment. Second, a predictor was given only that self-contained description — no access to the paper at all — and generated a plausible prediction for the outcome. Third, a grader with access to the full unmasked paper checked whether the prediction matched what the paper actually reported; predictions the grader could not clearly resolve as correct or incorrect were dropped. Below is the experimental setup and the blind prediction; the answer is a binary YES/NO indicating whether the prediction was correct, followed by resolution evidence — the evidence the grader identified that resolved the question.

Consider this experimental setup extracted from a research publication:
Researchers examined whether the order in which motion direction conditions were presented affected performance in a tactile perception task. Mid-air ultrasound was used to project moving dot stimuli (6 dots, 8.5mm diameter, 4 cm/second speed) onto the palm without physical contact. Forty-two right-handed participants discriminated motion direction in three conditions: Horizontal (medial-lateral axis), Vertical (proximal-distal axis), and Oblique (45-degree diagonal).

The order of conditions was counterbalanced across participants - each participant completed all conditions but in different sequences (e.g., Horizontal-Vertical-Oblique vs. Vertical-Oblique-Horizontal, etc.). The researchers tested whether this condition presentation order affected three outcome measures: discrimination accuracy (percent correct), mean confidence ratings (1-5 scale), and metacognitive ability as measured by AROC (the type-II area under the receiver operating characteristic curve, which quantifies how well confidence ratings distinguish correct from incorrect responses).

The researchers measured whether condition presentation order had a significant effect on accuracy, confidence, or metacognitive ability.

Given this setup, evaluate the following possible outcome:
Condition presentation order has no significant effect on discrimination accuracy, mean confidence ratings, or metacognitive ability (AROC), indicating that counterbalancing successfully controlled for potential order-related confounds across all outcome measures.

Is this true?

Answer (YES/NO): YES